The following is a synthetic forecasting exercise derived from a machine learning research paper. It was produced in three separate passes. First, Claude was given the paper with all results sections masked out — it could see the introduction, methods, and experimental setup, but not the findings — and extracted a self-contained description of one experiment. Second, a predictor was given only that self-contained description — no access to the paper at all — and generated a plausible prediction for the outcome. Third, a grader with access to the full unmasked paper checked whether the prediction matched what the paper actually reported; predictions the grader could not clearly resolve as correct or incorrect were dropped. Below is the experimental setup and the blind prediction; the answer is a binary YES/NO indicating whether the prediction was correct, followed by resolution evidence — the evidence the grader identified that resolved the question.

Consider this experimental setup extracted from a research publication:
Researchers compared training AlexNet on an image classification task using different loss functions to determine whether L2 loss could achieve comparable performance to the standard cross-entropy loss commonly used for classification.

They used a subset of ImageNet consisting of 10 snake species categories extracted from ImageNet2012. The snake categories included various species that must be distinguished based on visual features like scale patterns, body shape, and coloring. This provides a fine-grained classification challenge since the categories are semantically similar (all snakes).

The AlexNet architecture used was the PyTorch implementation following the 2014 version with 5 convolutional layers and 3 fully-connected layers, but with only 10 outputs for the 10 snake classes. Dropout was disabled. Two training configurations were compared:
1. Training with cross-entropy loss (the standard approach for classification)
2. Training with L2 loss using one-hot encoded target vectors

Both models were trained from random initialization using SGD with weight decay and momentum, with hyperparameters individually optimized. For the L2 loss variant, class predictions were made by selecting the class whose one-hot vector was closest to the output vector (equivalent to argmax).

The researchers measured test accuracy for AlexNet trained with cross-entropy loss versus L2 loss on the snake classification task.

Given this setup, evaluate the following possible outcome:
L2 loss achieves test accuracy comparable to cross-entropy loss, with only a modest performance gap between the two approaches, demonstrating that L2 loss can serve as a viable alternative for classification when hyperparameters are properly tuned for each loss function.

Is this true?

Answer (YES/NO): YES